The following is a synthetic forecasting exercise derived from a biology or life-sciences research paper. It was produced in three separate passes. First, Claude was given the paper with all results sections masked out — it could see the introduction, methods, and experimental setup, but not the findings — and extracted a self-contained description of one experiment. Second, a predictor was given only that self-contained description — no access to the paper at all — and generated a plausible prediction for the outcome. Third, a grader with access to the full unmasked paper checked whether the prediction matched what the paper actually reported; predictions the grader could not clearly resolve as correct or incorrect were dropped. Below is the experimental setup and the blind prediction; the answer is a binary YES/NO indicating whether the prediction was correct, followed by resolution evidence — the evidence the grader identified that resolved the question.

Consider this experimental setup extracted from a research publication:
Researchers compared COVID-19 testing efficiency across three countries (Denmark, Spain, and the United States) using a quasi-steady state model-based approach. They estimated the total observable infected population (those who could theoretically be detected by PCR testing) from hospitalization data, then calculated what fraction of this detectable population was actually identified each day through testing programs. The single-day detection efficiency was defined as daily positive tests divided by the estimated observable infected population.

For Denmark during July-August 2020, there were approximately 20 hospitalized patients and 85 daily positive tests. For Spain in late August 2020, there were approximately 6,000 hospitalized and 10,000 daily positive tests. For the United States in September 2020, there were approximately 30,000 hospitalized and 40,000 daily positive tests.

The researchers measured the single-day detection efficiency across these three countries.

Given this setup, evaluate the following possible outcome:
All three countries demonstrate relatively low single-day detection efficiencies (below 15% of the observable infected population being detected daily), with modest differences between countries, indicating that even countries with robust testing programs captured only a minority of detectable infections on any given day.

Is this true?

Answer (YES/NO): NO